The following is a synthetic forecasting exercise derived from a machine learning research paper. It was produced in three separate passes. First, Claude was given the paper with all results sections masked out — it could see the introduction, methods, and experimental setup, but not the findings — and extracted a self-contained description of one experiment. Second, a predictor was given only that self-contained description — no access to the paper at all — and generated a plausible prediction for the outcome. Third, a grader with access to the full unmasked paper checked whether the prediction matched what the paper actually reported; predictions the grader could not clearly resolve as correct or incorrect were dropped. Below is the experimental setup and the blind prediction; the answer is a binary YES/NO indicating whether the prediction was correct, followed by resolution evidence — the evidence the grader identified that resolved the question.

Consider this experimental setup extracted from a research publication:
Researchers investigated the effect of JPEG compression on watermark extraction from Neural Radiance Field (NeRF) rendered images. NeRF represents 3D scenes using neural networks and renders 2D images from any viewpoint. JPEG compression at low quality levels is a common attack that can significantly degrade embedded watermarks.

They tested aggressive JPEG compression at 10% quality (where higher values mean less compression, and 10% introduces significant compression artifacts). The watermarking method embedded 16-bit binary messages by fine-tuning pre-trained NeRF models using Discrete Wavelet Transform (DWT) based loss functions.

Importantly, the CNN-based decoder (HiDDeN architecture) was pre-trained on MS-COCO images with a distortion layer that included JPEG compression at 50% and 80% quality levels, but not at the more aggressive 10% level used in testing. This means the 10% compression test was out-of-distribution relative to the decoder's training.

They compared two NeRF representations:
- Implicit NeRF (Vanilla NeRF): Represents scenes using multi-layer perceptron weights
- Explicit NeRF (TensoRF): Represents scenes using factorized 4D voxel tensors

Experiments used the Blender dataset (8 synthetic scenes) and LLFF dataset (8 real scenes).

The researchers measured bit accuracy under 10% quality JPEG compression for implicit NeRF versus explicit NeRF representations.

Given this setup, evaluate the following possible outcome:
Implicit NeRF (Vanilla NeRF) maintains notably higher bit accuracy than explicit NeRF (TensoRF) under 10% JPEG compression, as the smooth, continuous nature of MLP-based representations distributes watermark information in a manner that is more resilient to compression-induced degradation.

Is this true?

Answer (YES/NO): NO